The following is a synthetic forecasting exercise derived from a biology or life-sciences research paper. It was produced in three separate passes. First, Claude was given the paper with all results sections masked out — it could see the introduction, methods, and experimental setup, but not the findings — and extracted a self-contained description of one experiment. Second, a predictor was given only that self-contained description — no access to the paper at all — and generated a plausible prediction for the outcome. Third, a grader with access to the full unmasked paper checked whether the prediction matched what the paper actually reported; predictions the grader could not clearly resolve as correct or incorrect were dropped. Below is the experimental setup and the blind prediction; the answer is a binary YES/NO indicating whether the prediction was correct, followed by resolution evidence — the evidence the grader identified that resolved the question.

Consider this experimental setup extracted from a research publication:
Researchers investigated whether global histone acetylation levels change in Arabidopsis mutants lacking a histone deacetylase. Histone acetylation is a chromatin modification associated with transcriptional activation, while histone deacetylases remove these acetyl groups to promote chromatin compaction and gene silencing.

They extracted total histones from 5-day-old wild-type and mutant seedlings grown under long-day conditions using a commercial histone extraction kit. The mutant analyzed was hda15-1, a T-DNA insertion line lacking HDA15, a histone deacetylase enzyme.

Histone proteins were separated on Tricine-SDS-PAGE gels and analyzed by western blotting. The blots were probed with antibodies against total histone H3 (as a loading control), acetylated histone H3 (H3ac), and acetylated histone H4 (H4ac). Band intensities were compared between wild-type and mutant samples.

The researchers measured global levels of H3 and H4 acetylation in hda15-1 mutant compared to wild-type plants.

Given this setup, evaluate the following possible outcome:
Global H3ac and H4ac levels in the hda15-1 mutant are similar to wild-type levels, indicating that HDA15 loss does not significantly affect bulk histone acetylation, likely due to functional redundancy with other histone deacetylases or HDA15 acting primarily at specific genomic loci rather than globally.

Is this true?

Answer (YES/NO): NO